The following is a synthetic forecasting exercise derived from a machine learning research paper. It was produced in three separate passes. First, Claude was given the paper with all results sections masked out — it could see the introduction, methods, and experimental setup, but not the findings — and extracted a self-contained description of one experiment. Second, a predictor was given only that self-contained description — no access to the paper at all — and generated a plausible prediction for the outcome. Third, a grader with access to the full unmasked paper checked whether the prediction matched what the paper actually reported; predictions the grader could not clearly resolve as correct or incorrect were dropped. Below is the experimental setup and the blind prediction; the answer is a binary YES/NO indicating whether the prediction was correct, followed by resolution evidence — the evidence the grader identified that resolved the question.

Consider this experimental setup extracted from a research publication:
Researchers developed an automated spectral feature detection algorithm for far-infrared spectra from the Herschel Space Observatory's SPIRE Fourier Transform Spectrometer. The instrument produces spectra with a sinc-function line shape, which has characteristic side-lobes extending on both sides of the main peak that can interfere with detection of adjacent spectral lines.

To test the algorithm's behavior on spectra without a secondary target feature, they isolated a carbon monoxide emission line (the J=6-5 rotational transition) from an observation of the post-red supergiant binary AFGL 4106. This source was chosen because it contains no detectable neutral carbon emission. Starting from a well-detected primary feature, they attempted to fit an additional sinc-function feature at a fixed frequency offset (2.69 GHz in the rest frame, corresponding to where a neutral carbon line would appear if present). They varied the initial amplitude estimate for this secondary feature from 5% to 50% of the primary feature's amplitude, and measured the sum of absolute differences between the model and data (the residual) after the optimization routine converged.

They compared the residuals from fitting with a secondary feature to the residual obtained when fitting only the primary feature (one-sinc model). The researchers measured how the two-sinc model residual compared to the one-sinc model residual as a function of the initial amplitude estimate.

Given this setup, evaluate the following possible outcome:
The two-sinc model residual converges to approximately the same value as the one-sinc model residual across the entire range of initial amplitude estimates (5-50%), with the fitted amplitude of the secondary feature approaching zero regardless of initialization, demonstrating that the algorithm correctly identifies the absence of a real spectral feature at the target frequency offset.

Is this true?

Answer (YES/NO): NO